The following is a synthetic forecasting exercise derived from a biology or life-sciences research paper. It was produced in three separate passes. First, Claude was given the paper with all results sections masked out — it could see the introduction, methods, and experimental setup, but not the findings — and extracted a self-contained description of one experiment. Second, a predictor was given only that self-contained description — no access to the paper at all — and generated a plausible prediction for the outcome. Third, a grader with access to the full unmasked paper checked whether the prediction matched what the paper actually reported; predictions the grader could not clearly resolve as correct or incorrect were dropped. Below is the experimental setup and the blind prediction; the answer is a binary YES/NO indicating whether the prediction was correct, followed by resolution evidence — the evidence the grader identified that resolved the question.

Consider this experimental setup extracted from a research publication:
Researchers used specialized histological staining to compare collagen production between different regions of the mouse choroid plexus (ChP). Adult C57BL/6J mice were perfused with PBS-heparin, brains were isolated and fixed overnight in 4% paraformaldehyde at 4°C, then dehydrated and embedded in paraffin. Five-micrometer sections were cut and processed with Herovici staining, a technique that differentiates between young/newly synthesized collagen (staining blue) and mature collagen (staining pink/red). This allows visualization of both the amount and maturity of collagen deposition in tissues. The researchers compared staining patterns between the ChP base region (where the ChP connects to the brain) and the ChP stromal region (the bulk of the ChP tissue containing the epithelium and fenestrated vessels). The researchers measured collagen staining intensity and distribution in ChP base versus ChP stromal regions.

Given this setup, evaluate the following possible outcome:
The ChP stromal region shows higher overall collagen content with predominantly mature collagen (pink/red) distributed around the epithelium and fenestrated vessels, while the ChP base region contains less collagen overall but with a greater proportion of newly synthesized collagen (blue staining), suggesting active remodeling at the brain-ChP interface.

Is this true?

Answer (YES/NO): NO